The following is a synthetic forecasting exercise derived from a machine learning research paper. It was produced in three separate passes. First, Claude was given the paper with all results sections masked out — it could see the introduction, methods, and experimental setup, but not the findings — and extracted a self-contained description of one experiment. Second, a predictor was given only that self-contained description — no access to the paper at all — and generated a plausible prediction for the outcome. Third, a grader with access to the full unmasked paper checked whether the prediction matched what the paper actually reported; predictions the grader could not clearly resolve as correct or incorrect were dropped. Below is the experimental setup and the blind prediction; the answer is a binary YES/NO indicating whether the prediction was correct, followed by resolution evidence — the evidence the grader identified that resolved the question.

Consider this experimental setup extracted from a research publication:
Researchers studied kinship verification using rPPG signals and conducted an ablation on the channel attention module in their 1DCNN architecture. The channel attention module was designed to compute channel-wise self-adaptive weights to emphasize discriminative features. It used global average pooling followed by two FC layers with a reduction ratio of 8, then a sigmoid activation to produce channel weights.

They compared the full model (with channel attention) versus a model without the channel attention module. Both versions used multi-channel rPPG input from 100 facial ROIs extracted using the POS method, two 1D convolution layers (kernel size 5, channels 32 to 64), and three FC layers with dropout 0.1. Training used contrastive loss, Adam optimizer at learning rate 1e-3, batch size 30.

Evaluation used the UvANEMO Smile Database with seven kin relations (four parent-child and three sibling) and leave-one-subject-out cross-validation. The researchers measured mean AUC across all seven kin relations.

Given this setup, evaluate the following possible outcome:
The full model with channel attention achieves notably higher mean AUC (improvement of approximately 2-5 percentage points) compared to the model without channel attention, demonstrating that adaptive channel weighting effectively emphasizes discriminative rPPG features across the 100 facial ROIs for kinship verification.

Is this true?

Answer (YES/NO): NO